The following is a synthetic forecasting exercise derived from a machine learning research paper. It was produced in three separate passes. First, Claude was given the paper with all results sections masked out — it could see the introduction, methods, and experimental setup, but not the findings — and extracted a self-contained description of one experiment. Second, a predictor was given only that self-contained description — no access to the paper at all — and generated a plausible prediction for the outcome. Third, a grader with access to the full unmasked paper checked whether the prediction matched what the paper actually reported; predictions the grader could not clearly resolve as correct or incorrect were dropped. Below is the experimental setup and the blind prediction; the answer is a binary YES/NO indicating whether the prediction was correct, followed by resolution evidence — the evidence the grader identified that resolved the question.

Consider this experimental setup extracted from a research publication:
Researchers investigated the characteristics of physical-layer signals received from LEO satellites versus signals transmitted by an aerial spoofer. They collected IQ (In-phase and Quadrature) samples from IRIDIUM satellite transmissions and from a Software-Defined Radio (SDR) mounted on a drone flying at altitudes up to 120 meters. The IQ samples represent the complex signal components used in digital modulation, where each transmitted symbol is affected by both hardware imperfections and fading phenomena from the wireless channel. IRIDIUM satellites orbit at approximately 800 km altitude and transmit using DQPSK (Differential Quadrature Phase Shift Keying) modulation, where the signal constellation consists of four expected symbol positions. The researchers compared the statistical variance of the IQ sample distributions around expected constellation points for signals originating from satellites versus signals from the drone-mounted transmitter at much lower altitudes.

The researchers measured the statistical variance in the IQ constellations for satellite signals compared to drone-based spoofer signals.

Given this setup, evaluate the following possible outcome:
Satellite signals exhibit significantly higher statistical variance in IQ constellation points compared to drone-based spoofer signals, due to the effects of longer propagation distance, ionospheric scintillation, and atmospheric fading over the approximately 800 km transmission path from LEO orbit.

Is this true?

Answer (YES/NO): NO